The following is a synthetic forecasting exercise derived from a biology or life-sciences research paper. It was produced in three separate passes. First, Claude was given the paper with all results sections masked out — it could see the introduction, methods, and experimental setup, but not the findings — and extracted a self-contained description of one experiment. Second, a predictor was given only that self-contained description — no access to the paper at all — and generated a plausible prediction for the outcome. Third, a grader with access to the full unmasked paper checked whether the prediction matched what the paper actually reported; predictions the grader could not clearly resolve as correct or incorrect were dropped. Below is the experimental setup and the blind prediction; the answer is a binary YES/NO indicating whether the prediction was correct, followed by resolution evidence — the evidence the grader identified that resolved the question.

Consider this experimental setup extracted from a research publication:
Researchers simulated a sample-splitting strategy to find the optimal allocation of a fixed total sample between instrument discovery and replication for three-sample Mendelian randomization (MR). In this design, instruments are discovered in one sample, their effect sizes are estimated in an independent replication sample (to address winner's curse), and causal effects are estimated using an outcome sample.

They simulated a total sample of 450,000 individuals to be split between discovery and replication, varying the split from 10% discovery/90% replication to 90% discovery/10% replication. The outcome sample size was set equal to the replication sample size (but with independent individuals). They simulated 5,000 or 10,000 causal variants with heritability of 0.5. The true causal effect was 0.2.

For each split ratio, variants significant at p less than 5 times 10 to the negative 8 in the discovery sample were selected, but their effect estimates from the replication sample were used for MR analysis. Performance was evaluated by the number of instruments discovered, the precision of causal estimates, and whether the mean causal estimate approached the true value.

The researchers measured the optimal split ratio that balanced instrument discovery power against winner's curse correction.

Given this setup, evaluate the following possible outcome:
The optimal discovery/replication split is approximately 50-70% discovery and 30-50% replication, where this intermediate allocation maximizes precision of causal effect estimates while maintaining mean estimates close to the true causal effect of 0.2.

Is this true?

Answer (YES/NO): NO